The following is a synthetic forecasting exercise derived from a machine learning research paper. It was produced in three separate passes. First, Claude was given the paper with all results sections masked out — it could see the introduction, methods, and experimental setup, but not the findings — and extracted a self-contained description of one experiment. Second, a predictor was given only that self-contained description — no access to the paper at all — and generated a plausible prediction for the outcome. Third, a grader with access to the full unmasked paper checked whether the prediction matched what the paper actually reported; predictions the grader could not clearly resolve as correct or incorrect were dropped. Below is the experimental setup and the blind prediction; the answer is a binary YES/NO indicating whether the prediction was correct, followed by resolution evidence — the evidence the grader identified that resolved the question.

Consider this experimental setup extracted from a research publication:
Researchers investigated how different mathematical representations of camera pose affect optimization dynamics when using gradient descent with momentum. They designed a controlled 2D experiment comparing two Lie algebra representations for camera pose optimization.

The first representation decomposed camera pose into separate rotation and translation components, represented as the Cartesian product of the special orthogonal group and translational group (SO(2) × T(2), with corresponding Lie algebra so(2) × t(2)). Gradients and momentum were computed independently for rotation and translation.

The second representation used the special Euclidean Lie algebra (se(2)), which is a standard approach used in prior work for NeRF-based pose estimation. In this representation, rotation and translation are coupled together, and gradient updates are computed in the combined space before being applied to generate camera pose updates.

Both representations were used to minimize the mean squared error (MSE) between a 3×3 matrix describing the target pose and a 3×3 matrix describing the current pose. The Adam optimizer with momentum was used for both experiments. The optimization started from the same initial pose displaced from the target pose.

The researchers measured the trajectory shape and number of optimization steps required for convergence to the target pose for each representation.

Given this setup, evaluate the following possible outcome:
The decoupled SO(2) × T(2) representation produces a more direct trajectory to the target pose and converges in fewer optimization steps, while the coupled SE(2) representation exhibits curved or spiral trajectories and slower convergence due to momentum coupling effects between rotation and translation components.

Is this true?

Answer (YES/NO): YES